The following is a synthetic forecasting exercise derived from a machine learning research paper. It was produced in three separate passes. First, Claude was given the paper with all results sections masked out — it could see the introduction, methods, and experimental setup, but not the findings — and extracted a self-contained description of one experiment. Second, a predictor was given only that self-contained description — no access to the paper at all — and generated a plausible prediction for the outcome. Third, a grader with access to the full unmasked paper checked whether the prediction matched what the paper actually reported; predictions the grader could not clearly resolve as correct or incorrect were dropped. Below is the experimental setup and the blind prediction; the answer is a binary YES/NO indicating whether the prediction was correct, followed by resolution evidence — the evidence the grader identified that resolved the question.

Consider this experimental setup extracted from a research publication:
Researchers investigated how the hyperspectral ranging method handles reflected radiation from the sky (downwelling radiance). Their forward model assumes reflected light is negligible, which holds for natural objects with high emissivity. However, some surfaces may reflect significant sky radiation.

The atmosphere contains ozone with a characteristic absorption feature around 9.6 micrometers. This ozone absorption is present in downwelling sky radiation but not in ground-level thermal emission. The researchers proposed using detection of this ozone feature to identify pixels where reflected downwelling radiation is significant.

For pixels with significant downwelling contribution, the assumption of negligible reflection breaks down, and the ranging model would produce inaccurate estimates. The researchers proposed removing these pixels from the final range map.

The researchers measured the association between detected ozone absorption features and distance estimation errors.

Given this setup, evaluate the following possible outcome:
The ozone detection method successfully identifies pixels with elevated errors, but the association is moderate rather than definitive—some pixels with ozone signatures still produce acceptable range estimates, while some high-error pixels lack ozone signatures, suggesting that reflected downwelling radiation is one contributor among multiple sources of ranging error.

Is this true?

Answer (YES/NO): NO